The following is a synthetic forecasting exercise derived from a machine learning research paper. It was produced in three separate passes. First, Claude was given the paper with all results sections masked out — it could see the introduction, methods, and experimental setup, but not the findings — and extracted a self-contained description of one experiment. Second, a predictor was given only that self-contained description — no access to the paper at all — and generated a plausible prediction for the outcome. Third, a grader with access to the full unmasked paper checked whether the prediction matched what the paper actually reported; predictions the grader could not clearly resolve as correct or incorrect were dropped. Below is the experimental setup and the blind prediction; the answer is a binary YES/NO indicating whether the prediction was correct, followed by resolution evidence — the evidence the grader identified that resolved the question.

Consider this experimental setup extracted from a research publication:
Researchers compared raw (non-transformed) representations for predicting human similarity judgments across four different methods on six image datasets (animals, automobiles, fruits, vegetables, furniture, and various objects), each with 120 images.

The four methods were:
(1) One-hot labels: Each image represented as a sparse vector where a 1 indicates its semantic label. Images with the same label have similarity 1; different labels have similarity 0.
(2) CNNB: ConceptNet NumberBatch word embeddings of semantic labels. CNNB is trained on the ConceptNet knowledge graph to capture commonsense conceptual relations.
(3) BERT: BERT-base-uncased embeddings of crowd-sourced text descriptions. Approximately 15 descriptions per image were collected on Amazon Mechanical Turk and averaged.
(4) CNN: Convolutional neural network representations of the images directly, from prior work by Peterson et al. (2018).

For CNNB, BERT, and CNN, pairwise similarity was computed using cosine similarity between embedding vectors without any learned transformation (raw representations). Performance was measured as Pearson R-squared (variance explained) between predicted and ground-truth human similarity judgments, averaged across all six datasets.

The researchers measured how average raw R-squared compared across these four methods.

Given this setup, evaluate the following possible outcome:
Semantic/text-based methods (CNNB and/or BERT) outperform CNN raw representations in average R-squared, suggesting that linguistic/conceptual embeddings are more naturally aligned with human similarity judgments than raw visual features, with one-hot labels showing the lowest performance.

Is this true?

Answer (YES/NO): NO